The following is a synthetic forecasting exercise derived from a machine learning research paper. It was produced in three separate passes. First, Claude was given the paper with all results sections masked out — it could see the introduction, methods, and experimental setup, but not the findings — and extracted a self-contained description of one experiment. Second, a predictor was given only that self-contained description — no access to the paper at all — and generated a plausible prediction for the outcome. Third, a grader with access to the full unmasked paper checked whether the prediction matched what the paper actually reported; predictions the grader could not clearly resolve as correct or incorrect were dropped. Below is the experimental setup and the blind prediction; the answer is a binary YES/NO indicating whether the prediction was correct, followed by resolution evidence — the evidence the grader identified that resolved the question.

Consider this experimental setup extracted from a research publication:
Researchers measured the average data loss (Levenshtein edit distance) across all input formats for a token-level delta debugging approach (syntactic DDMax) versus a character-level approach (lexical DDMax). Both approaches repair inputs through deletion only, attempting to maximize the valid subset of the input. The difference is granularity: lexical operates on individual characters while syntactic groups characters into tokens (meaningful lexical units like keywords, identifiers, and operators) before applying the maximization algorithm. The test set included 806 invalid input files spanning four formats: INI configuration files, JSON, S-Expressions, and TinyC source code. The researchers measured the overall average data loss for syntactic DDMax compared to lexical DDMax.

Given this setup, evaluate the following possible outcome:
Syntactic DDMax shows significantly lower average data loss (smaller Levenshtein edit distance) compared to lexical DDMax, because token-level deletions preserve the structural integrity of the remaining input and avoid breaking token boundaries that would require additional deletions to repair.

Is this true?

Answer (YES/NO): NO